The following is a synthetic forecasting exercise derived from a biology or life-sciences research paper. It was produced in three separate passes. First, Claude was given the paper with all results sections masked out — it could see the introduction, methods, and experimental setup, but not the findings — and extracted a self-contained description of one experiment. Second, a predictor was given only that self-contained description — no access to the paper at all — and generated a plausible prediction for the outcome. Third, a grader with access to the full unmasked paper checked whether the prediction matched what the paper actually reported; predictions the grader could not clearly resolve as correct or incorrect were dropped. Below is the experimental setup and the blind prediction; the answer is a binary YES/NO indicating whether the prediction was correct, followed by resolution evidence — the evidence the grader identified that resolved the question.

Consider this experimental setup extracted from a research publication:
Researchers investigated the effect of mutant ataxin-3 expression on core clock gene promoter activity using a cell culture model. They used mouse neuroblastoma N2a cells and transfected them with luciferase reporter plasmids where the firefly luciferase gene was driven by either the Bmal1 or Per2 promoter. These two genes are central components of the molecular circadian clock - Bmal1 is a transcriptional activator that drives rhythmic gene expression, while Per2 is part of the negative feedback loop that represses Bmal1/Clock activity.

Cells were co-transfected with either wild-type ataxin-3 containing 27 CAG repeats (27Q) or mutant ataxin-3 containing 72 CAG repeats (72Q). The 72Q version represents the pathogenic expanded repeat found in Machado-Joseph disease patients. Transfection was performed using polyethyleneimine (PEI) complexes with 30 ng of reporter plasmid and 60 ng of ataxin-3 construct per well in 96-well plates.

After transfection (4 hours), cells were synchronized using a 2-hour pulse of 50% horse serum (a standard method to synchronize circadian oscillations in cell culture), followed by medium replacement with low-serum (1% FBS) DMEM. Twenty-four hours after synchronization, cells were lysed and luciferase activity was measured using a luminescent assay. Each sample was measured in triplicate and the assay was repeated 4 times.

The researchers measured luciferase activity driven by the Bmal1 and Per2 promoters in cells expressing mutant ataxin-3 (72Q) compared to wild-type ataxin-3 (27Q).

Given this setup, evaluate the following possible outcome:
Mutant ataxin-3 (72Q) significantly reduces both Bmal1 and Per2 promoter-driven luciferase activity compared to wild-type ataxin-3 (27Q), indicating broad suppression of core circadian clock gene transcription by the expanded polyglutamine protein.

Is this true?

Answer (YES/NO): NO